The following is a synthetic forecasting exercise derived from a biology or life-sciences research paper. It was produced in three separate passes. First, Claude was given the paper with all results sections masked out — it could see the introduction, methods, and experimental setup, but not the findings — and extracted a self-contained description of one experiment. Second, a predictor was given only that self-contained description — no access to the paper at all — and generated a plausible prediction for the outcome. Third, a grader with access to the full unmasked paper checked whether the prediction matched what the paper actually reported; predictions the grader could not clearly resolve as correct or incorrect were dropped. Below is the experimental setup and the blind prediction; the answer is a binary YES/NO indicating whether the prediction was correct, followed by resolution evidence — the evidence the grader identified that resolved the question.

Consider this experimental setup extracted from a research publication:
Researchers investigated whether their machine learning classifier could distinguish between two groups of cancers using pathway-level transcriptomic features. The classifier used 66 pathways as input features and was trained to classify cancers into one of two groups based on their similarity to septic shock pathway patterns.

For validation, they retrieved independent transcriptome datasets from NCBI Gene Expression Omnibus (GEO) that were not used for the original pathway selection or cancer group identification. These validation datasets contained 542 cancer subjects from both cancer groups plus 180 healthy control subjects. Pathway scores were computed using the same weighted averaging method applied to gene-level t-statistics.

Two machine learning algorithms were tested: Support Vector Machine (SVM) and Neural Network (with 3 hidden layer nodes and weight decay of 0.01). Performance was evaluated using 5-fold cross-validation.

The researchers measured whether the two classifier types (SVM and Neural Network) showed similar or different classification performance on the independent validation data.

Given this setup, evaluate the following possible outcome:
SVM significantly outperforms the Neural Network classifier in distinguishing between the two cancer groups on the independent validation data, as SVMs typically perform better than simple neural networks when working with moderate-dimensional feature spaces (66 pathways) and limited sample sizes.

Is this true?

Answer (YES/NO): NO